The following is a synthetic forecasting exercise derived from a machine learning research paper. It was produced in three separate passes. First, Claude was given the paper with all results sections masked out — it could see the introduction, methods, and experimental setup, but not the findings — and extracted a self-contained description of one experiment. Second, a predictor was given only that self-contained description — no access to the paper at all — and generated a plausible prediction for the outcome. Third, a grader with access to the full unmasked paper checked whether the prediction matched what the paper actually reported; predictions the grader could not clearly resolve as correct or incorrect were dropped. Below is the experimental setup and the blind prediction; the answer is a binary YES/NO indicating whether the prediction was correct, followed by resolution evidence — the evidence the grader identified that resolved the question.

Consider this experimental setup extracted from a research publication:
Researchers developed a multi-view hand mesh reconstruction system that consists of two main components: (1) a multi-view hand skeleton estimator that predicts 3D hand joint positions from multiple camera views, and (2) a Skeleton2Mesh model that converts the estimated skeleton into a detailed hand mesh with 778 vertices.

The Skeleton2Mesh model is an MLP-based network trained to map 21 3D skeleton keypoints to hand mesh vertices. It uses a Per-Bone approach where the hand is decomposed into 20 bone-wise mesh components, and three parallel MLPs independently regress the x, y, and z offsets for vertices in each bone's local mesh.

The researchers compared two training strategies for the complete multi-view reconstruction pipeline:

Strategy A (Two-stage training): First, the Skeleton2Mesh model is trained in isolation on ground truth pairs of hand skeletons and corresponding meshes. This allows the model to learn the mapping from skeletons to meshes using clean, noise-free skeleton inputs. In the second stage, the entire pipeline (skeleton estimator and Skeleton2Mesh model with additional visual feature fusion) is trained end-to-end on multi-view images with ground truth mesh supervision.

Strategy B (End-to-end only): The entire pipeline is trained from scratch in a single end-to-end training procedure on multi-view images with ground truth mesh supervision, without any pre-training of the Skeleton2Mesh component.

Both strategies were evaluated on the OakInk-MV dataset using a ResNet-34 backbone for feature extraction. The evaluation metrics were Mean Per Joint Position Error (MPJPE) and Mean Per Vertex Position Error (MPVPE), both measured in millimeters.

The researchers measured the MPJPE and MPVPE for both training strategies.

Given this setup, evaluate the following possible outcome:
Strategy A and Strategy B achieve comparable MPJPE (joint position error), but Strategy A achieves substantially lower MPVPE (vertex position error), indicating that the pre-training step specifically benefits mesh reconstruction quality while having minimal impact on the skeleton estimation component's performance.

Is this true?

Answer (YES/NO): NO